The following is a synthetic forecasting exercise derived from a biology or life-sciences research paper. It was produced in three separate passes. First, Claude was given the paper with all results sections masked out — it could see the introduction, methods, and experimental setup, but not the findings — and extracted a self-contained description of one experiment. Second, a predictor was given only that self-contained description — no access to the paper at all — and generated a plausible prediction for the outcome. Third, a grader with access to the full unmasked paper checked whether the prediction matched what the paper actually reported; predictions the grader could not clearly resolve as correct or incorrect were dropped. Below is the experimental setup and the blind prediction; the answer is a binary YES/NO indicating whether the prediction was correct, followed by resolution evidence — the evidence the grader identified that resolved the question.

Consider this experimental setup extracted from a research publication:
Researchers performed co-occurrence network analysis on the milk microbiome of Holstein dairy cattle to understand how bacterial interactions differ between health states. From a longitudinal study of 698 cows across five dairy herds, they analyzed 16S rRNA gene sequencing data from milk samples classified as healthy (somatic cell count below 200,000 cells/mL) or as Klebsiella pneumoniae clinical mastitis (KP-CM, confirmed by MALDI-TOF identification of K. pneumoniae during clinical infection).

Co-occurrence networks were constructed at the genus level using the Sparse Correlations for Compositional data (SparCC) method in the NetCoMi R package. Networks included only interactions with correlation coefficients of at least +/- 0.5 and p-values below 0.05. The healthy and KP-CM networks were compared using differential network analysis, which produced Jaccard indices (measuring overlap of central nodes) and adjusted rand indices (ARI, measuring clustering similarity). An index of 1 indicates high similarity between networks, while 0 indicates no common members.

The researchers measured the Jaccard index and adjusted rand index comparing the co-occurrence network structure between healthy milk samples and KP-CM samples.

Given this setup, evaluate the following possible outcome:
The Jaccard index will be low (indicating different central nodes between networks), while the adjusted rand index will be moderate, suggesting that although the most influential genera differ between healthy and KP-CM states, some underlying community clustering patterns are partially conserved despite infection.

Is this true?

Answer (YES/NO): NO